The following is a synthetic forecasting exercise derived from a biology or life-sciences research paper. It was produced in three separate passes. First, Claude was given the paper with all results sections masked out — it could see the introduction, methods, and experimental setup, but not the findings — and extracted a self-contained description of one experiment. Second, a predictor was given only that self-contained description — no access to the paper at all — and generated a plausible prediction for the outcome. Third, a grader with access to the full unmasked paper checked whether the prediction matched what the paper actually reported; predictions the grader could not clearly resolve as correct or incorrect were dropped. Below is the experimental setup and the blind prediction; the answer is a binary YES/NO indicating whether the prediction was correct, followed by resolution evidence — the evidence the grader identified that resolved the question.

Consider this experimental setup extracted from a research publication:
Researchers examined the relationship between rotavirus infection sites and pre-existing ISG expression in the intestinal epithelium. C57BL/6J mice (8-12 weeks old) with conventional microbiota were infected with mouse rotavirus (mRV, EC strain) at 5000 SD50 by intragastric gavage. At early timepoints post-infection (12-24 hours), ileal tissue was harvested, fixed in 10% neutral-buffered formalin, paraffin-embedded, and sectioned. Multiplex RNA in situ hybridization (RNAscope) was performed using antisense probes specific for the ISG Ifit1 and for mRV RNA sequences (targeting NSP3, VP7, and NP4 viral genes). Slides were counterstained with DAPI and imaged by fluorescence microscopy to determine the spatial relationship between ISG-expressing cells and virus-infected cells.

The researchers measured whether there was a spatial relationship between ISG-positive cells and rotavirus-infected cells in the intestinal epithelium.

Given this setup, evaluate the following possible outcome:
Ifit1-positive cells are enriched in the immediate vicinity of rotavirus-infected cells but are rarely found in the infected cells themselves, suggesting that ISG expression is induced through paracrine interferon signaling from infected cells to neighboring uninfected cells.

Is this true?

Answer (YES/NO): NO